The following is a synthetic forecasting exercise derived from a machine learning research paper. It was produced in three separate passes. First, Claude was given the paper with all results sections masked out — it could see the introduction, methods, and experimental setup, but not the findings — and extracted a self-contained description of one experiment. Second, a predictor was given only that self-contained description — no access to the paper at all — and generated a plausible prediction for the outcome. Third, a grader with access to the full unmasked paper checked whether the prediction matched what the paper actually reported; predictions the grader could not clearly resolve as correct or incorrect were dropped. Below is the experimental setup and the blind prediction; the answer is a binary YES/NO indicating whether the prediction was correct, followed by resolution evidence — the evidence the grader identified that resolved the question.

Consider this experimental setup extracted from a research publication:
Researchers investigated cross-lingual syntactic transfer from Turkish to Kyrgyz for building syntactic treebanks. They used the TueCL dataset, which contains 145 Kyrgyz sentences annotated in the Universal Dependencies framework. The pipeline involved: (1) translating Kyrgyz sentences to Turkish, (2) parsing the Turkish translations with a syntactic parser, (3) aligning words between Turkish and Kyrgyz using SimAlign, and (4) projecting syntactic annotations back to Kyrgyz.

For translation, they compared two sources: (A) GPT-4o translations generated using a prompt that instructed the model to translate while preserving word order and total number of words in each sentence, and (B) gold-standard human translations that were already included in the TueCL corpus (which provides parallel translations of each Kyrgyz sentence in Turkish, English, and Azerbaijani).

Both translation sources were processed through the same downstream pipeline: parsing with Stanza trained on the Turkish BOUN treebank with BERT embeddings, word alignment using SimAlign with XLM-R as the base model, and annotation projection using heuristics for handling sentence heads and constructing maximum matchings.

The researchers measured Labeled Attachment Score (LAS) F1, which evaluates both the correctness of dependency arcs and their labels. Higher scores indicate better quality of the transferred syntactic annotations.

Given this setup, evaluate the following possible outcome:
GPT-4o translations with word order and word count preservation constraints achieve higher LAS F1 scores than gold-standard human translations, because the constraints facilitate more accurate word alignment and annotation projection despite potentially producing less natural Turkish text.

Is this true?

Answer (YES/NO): YES